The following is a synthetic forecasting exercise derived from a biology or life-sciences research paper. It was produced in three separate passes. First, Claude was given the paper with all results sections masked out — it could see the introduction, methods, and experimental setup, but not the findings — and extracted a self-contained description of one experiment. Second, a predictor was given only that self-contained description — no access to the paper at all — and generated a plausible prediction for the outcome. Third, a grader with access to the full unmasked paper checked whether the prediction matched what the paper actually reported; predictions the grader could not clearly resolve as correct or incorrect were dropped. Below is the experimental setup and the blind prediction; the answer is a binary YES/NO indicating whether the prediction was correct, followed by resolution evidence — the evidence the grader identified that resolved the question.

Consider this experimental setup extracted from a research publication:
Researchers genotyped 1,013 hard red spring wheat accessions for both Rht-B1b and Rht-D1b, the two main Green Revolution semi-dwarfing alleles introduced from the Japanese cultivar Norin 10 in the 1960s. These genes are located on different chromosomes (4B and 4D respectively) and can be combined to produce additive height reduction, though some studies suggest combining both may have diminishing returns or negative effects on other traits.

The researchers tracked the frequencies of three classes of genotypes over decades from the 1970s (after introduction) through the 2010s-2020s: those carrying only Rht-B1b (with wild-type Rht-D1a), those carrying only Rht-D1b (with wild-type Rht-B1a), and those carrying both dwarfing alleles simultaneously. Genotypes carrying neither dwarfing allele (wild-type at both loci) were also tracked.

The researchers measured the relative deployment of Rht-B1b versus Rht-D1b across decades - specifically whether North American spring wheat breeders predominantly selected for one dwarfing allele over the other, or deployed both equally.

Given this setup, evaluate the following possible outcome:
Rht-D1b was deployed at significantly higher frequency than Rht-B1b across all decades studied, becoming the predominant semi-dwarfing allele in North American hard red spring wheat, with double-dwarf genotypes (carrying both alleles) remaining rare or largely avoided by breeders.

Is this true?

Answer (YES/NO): NO